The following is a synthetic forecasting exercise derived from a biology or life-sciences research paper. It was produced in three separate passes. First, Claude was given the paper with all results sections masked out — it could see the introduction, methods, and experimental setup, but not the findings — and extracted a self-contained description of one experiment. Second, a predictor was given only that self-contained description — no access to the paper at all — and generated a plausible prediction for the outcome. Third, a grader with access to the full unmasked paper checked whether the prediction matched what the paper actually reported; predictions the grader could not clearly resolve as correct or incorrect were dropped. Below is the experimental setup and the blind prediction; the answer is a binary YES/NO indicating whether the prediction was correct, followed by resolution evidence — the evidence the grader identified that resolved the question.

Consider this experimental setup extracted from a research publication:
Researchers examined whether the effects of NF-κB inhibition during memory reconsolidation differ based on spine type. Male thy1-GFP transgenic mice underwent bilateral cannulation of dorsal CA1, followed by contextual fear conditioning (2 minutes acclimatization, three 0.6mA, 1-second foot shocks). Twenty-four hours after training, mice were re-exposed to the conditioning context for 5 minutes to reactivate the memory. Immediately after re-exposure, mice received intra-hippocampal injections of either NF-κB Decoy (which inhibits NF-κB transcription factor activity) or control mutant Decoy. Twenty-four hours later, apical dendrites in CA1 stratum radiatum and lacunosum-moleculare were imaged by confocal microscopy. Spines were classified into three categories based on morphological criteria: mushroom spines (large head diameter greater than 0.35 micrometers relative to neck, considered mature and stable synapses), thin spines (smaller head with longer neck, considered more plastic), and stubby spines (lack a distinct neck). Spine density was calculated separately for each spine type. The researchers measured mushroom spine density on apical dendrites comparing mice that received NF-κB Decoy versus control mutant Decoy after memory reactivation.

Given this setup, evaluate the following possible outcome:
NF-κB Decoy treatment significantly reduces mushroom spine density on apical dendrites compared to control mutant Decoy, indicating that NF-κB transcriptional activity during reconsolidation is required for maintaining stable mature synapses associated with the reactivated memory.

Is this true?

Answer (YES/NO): YES